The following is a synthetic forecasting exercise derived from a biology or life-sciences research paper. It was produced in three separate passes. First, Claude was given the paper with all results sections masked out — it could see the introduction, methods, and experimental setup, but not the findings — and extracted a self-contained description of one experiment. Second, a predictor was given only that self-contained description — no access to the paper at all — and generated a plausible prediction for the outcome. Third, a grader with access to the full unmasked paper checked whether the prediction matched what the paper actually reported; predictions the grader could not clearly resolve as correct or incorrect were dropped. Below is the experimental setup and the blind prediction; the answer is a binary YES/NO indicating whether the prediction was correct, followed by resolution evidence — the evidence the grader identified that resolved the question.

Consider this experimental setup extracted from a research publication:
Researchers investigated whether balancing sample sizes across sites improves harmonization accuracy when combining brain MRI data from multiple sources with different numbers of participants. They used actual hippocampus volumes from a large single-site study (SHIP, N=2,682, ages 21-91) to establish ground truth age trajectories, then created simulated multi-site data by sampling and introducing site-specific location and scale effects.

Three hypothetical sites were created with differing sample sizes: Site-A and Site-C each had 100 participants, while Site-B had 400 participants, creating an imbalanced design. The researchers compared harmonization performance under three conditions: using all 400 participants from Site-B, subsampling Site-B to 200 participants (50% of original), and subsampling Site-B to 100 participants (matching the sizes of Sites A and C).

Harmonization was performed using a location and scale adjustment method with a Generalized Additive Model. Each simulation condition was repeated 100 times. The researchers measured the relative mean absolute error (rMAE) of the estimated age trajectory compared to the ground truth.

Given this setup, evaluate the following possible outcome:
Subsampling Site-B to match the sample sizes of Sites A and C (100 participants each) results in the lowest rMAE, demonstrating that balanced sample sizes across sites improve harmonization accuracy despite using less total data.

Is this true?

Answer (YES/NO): NO